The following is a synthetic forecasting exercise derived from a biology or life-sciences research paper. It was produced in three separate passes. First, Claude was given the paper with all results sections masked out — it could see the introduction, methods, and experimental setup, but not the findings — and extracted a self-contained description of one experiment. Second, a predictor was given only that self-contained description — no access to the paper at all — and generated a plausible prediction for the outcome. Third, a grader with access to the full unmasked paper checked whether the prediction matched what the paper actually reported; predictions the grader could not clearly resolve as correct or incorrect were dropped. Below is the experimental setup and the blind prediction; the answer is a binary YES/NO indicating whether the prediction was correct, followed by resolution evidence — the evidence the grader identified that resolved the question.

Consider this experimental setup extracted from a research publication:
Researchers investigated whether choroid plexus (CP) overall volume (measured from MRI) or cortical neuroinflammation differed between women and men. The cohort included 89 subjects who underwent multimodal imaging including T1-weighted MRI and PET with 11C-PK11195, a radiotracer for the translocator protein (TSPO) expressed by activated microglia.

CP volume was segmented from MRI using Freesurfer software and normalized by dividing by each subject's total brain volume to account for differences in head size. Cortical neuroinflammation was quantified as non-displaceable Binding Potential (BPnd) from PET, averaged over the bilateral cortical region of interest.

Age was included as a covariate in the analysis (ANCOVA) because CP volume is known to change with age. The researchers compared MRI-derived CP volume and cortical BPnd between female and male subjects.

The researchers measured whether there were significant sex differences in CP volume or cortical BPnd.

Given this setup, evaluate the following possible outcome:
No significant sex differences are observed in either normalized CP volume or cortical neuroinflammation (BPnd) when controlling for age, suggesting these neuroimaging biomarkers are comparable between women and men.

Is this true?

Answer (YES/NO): YES